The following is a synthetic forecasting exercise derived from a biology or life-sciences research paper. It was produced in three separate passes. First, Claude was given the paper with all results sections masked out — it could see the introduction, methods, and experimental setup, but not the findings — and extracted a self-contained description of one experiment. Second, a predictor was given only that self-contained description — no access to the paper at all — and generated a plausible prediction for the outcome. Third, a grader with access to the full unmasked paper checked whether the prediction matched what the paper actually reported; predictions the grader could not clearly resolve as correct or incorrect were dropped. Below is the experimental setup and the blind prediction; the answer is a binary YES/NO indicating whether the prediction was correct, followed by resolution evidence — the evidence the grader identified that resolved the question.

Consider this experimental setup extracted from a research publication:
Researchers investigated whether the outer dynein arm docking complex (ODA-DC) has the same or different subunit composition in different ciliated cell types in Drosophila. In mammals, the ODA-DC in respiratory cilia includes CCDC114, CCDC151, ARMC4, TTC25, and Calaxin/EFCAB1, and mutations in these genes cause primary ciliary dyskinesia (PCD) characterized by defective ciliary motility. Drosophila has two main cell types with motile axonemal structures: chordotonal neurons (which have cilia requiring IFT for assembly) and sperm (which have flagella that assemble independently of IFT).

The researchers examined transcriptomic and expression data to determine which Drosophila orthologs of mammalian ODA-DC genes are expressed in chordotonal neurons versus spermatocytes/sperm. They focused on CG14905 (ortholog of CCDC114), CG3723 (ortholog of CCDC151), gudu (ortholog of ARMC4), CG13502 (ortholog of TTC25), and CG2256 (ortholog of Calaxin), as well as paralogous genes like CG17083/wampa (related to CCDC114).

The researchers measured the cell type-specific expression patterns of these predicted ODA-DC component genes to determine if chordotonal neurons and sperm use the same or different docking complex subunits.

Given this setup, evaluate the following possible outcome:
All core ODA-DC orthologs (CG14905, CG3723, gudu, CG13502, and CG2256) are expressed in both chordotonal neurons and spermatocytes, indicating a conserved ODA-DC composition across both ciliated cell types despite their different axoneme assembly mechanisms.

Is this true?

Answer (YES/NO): NO